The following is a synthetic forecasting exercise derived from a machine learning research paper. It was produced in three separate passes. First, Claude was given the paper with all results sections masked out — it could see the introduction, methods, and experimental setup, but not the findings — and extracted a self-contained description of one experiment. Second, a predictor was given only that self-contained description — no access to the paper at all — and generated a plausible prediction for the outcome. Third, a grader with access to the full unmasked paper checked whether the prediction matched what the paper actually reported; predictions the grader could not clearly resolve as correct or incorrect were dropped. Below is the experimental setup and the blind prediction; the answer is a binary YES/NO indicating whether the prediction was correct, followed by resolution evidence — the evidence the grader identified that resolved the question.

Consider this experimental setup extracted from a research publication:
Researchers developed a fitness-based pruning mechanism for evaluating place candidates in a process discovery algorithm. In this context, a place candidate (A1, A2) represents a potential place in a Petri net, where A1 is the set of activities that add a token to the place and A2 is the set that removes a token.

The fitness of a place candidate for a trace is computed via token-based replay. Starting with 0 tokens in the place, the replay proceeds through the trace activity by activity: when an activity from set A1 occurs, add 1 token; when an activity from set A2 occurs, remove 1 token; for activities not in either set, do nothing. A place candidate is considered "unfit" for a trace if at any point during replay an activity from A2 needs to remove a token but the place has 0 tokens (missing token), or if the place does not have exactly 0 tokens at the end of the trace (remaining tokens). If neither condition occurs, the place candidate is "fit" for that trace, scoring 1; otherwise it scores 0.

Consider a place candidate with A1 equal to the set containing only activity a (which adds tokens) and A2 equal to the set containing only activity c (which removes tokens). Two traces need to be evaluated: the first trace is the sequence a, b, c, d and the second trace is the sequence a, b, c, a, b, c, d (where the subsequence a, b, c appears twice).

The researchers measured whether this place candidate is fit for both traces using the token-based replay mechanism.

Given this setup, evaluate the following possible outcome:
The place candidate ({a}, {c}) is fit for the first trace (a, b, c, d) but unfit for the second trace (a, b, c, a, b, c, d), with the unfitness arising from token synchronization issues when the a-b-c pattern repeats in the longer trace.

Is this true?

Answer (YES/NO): NO